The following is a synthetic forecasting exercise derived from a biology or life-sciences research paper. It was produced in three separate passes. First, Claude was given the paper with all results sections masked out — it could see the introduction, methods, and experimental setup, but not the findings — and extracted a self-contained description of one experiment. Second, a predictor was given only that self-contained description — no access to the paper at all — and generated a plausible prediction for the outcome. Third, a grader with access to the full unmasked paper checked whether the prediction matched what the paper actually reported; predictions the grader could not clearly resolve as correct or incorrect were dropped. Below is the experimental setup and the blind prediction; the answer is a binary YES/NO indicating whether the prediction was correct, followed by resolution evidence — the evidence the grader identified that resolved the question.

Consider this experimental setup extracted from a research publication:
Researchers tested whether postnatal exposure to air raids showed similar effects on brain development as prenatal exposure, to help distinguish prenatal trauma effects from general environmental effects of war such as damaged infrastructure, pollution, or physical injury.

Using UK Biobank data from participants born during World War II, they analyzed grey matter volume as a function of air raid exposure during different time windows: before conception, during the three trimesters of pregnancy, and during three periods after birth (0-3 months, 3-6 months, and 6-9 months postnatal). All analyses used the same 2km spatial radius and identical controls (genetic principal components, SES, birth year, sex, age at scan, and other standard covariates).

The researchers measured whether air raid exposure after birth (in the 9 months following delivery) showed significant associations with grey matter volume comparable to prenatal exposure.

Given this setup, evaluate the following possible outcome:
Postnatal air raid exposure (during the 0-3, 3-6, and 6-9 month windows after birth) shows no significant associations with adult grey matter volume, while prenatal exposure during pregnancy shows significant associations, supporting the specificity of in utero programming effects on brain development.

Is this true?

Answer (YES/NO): YES